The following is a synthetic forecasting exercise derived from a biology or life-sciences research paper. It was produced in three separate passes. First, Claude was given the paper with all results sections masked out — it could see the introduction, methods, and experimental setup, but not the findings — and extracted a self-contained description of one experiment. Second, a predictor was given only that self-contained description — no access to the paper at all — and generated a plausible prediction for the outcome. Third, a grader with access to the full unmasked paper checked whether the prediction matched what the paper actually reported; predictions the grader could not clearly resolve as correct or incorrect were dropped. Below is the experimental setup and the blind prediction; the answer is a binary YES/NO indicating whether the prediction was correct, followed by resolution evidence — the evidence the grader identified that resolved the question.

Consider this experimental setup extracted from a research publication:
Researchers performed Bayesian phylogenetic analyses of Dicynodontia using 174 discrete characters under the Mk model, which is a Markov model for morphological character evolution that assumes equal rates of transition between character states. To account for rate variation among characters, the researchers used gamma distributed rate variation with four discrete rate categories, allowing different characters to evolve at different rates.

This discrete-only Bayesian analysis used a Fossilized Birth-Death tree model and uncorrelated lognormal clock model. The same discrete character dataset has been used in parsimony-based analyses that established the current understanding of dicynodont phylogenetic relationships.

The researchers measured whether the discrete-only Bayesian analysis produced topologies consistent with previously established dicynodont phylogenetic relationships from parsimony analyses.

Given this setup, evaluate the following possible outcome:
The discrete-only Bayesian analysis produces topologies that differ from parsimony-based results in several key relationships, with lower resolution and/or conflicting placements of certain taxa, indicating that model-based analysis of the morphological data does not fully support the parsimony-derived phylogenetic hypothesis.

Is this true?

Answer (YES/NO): YES